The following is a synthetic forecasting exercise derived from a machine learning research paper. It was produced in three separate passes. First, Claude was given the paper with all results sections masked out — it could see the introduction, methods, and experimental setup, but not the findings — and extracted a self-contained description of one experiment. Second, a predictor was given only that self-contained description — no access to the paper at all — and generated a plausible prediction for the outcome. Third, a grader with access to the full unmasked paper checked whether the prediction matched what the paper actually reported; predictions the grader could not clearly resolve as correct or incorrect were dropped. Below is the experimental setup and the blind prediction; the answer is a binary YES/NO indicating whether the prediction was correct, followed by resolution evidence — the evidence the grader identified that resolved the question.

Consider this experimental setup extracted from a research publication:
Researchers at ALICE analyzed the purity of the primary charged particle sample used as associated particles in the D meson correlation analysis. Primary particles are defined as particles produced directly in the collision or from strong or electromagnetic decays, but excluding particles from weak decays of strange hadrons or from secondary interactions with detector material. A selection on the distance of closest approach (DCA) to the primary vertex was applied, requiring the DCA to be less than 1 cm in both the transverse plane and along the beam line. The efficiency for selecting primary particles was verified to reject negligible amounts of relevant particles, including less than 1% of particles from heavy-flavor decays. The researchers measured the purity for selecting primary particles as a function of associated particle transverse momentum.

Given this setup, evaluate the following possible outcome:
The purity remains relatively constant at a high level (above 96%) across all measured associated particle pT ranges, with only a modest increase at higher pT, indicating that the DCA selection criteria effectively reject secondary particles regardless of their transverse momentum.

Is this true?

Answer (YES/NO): NO